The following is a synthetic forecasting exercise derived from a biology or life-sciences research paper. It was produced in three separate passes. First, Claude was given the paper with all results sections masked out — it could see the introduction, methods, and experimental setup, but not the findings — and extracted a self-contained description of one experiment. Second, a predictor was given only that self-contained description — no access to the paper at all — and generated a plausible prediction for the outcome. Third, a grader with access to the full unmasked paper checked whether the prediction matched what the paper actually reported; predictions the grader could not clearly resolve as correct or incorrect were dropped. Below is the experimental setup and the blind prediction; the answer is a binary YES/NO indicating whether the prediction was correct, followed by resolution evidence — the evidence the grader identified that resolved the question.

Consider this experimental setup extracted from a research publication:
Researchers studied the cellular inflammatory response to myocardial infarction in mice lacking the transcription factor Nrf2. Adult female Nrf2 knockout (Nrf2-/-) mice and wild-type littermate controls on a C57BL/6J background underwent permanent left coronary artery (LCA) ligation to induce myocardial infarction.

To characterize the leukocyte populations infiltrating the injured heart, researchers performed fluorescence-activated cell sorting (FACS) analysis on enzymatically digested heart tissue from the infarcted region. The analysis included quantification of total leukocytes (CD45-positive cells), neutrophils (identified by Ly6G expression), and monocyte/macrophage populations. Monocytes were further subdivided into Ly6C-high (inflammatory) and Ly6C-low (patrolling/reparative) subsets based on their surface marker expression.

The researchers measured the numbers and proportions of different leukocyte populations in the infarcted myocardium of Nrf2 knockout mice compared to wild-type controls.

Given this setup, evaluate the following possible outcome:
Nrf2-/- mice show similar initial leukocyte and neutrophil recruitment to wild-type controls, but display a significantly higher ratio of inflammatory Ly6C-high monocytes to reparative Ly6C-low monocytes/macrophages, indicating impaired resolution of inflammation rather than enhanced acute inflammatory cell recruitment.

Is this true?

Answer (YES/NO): NO